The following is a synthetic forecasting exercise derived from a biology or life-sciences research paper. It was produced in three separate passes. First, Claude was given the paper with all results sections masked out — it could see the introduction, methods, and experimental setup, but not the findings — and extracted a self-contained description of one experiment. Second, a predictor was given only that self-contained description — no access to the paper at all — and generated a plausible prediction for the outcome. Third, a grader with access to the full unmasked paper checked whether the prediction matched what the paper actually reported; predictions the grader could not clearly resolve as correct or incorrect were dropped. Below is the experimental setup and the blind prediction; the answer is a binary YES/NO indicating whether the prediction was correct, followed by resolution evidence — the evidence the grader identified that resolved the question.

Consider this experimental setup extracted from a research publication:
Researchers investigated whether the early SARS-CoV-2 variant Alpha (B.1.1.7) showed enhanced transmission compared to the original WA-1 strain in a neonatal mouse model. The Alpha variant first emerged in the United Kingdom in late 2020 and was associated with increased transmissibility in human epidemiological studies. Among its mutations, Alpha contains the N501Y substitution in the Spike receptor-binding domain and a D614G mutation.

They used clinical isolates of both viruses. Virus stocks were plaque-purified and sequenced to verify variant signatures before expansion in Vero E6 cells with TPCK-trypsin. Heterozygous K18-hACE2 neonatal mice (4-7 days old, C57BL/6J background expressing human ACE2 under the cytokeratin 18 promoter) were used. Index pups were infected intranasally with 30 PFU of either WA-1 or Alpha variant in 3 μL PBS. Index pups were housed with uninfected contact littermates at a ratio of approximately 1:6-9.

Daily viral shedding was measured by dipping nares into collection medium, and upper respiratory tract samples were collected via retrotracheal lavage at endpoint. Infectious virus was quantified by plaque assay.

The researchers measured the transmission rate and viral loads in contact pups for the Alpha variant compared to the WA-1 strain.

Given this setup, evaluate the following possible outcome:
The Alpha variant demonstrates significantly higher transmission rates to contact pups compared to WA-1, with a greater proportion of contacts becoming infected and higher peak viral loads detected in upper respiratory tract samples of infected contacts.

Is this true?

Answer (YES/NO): NO